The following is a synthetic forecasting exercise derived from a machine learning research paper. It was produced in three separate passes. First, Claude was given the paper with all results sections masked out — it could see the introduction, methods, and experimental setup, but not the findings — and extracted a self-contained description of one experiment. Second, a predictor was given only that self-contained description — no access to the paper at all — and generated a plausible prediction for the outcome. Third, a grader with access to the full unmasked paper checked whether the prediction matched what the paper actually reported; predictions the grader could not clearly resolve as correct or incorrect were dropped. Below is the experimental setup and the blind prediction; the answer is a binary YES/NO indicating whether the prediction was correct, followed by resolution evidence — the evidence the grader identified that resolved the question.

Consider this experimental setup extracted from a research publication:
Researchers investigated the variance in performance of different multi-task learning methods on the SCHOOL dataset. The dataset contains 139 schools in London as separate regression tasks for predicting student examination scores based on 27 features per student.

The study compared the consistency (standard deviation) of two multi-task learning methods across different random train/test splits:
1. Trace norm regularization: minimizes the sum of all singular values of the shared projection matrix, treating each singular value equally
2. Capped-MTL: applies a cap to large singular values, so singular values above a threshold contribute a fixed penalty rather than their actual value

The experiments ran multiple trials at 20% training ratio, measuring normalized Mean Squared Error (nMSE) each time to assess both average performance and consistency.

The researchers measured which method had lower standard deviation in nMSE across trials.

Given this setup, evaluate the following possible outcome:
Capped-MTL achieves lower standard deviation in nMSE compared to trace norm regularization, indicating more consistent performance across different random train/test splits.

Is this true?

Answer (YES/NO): YES